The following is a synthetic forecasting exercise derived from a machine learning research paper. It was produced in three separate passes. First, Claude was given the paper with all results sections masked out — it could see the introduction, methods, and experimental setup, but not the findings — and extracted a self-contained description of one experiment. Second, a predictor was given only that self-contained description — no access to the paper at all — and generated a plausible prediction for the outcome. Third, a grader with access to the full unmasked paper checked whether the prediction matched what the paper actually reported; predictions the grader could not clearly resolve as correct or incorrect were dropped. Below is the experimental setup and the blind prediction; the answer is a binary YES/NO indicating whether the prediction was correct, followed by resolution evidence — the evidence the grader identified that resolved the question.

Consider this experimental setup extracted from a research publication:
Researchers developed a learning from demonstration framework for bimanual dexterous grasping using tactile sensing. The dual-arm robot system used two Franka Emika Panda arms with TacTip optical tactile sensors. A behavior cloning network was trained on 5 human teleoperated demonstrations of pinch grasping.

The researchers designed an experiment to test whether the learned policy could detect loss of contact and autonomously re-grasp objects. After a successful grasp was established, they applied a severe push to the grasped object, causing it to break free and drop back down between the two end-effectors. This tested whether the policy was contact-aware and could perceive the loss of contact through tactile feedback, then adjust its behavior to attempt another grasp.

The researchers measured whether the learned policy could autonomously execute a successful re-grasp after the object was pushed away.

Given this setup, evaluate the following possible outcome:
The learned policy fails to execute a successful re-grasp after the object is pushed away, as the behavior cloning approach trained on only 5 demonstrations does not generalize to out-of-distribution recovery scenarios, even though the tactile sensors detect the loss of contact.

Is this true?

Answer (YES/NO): NO